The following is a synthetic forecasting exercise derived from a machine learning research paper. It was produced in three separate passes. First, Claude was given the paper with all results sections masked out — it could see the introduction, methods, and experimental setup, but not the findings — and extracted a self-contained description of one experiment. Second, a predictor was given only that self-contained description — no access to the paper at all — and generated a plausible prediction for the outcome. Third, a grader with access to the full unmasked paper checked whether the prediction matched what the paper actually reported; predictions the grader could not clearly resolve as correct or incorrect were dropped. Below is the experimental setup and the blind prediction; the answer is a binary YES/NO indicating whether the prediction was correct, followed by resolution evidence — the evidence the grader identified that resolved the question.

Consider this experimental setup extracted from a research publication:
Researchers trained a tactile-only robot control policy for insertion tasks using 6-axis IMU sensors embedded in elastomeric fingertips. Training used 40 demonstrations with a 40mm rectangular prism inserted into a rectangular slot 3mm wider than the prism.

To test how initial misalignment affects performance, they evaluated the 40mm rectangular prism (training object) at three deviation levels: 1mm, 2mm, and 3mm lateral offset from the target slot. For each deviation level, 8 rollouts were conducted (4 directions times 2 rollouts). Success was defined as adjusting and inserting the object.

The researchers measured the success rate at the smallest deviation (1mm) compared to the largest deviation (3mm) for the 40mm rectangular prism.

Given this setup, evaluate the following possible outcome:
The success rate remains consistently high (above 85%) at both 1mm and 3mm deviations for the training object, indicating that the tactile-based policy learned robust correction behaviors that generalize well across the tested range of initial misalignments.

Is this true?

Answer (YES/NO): NO